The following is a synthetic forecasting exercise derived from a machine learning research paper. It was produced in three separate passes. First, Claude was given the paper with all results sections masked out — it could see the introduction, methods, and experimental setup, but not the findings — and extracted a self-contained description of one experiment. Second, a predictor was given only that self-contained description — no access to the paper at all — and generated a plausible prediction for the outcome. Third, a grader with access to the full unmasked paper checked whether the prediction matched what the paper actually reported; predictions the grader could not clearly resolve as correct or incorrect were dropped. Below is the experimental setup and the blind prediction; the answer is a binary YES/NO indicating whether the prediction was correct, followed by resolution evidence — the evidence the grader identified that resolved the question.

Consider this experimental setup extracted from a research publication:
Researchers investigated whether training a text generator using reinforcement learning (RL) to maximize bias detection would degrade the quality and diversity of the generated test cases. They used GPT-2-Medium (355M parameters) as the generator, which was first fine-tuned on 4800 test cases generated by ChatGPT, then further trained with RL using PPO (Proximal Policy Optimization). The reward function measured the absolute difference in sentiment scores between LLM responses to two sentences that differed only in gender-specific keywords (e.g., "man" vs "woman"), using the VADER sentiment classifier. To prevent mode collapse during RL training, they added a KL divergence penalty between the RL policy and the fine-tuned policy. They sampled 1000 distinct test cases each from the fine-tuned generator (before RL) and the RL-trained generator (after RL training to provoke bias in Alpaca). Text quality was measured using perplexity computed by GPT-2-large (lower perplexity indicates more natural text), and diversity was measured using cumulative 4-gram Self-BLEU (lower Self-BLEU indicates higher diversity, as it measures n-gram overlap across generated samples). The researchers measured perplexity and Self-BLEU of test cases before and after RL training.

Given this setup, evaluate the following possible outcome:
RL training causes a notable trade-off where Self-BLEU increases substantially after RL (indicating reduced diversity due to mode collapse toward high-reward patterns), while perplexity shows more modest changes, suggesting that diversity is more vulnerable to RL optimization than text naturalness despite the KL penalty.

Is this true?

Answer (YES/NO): NO